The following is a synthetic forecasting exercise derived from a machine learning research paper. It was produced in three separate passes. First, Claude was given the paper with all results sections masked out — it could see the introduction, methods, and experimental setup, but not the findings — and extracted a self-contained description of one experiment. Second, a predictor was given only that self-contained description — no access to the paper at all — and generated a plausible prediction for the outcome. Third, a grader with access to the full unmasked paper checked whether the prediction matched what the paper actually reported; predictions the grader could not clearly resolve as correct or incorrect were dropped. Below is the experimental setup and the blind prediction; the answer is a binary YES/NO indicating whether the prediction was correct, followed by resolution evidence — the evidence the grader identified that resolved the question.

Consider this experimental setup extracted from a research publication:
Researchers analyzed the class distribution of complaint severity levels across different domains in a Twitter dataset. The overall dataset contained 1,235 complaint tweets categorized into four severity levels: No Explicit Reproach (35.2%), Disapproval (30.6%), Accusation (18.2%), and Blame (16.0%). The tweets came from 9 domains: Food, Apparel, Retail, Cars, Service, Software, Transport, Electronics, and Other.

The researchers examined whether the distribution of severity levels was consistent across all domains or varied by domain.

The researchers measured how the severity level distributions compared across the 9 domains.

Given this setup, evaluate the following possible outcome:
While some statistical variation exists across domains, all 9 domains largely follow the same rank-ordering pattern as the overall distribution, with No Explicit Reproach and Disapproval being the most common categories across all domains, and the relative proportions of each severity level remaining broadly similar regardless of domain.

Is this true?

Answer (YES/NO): NO